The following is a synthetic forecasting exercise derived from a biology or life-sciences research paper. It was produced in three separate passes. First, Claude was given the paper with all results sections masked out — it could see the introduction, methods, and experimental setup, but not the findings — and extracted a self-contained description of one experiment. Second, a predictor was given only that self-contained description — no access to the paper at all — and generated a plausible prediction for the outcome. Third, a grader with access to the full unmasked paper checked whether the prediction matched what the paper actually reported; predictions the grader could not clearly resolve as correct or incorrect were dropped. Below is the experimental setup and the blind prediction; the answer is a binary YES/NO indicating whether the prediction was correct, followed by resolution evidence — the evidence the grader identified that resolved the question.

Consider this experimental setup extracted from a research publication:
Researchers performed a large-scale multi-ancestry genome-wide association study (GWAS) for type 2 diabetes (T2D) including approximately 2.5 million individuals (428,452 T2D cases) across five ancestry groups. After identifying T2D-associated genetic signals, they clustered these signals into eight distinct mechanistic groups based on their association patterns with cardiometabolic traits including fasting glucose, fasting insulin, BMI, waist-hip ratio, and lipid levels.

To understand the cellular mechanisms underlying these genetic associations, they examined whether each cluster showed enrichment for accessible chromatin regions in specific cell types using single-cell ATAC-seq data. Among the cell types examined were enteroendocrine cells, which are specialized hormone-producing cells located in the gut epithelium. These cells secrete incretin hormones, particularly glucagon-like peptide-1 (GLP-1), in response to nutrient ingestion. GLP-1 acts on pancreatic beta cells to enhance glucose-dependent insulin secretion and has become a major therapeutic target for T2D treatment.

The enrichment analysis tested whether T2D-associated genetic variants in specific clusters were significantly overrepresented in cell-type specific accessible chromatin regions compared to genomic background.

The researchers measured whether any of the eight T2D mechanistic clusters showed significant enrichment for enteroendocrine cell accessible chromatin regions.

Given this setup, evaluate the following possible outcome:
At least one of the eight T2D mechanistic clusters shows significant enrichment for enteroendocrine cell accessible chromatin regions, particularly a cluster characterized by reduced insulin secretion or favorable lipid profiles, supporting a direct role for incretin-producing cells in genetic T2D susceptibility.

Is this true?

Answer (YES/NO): YES